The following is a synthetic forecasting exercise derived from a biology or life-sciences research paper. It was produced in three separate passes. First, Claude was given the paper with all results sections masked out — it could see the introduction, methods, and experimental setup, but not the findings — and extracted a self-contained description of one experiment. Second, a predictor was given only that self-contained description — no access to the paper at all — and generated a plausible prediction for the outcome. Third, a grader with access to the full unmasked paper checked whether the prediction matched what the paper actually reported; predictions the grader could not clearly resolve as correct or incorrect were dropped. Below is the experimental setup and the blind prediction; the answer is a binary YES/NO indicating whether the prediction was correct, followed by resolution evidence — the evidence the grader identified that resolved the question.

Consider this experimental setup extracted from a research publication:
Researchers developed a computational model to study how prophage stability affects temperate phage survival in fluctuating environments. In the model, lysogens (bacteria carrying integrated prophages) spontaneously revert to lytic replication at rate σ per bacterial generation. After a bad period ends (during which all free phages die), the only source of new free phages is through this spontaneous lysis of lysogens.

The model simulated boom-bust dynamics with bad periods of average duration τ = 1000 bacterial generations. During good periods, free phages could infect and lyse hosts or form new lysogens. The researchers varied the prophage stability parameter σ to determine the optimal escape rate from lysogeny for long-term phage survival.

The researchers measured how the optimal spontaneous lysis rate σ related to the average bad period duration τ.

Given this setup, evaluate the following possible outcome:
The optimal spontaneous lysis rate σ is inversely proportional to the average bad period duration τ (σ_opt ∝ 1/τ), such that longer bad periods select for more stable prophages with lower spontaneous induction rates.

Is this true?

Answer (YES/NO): YES